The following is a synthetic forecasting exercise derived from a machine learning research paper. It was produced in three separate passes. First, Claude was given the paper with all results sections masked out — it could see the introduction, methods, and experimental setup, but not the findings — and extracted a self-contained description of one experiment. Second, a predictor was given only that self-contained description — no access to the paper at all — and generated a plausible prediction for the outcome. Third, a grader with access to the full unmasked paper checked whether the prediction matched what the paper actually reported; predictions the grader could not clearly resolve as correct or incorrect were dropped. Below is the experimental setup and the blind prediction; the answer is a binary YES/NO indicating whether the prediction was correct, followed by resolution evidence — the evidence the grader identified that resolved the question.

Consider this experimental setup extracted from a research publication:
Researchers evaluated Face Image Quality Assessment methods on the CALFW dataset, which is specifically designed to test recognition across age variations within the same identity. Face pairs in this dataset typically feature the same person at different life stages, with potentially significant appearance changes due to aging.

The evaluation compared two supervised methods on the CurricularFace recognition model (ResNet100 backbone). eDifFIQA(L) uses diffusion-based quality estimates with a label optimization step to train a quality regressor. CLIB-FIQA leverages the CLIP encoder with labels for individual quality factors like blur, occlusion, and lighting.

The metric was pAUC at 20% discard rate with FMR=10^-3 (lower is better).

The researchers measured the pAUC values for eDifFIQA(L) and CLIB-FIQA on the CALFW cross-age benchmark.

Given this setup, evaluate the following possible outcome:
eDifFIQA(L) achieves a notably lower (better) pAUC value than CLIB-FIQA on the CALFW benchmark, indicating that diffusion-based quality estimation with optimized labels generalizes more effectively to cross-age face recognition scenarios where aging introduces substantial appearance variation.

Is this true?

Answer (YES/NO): NO